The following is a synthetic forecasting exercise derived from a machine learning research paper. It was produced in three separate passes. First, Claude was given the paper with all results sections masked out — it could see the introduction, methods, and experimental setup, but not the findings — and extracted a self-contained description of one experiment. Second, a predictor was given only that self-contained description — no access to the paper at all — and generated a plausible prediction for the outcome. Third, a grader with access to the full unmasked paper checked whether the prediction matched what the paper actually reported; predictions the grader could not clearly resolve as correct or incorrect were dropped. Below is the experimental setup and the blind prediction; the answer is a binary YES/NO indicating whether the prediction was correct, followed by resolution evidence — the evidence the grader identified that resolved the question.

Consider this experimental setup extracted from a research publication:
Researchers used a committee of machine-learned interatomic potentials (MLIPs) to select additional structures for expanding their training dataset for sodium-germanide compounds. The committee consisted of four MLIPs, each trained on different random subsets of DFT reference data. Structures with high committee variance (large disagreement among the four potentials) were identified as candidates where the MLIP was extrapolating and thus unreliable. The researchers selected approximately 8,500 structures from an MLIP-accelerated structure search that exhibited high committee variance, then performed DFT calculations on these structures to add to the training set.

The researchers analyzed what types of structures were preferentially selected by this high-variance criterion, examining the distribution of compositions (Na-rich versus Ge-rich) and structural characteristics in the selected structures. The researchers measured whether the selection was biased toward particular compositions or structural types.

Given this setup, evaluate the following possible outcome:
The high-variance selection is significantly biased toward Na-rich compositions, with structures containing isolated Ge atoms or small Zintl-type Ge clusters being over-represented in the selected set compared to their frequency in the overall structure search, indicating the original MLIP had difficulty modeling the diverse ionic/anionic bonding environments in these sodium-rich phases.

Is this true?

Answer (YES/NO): NO